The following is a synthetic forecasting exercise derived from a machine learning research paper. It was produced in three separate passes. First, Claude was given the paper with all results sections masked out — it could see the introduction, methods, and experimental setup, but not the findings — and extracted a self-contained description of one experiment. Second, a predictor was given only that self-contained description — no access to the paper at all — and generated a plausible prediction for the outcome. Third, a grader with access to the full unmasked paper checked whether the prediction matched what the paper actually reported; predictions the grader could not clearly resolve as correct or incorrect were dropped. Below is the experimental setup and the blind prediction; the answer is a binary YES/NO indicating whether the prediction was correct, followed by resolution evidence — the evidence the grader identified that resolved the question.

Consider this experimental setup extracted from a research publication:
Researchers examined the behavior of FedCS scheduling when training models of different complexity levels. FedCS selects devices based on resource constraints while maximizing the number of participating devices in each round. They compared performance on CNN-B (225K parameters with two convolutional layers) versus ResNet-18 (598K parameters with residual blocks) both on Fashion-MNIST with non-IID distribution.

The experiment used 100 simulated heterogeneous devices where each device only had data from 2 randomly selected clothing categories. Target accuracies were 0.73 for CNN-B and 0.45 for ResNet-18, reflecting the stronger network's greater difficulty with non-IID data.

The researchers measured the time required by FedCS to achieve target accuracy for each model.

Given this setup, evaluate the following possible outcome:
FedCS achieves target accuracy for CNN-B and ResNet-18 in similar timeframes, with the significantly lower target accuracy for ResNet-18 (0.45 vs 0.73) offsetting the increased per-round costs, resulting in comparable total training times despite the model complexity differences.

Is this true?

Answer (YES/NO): NO